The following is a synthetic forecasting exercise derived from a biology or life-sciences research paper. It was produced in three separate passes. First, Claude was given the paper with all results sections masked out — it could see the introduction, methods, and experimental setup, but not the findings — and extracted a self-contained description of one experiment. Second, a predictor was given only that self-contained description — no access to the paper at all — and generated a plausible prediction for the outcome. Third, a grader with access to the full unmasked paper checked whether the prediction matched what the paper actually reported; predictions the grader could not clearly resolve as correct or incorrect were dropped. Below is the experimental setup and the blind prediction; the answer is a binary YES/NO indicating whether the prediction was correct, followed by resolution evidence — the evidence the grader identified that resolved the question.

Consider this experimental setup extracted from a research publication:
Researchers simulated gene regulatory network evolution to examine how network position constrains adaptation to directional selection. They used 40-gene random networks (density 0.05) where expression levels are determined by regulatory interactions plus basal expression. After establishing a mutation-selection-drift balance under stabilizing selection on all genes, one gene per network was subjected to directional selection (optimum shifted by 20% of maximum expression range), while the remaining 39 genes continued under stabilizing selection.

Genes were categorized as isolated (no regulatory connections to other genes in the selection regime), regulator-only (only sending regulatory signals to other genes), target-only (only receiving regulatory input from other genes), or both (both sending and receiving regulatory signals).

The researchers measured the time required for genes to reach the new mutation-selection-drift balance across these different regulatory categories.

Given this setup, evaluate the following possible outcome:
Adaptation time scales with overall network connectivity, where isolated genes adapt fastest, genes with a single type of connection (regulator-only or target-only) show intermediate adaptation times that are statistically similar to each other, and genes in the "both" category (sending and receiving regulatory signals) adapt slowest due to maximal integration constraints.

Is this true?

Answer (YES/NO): NO